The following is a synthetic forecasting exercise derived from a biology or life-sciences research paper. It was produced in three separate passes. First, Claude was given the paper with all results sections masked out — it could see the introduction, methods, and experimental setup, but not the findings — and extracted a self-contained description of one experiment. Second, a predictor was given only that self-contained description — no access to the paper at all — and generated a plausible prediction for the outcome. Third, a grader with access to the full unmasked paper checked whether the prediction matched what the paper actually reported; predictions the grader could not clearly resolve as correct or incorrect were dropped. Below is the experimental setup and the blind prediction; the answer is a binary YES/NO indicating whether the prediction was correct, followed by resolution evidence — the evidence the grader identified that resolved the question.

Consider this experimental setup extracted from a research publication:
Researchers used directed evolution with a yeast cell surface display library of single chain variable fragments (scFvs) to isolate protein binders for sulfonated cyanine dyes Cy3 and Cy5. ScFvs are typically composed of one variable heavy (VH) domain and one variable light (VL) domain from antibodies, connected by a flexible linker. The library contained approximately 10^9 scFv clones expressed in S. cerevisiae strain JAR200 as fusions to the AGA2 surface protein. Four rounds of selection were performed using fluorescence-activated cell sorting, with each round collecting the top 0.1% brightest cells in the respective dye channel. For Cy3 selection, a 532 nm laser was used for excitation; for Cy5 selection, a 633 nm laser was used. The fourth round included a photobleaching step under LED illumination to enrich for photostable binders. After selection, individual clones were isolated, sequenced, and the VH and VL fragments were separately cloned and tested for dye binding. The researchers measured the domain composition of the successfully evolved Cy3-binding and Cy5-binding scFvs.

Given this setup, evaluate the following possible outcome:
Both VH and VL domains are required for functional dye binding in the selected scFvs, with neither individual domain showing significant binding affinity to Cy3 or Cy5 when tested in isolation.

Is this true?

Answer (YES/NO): NO